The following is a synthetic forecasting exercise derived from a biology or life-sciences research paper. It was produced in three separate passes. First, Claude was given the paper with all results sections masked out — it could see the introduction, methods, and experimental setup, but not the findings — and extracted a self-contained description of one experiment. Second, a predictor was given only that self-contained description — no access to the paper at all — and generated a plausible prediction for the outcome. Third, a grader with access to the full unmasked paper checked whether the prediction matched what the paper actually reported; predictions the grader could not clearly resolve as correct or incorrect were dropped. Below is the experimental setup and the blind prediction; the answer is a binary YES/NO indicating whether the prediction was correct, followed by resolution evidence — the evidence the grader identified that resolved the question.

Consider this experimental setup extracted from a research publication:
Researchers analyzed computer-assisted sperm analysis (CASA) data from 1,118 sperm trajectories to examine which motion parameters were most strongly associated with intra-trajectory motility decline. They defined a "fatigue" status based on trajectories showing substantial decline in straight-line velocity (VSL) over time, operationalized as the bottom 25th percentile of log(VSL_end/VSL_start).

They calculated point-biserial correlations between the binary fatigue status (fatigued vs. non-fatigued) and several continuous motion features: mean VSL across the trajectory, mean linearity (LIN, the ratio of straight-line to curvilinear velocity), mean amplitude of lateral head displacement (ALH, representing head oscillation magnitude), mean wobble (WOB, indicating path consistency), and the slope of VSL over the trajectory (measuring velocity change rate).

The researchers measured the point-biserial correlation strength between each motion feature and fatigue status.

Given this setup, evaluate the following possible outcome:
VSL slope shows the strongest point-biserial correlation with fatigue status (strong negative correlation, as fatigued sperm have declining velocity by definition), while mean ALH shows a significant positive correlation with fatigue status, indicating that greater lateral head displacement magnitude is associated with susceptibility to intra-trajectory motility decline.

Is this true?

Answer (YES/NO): NO